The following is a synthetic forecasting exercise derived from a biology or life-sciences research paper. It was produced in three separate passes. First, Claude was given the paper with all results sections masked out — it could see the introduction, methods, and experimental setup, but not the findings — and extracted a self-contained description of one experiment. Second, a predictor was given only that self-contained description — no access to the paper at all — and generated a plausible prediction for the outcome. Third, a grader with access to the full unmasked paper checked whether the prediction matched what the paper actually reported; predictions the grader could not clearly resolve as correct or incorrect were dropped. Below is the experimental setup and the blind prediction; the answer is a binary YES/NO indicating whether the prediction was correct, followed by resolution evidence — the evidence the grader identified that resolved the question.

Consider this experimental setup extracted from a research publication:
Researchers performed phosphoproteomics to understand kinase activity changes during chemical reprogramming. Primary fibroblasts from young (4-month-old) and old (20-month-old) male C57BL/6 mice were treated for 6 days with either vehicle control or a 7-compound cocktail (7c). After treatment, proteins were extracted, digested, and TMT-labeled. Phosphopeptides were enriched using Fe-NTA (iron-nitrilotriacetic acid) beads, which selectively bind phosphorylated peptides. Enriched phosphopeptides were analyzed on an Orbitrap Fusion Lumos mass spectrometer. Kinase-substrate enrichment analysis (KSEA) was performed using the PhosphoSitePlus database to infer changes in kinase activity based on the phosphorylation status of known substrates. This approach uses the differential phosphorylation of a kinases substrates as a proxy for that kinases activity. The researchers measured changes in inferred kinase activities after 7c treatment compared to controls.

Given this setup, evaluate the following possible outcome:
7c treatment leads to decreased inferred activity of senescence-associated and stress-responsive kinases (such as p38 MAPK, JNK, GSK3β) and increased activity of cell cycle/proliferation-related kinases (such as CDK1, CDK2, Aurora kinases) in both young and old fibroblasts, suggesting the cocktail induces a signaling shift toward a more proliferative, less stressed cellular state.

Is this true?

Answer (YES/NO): NO